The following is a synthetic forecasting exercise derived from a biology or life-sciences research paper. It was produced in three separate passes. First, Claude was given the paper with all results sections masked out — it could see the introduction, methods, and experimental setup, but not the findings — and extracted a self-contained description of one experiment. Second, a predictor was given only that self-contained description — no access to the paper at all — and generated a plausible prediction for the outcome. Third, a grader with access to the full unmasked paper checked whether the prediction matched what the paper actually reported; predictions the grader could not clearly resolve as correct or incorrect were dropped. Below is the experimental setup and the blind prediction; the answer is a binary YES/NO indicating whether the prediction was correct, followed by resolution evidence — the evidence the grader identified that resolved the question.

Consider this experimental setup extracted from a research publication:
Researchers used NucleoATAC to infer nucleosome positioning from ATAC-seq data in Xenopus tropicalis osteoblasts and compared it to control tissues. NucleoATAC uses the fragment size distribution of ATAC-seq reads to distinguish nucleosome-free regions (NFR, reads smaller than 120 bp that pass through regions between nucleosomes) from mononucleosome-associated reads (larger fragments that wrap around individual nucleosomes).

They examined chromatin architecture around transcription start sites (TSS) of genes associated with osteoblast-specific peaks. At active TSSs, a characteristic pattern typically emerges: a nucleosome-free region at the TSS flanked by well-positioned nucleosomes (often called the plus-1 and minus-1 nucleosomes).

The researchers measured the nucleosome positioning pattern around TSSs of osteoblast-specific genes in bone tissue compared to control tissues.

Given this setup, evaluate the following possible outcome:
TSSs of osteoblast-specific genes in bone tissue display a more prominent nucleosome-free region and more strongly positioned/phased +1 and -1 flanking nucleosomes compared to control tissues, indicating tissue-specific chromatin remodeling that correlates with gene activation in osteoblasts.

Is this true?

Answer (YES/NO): YES